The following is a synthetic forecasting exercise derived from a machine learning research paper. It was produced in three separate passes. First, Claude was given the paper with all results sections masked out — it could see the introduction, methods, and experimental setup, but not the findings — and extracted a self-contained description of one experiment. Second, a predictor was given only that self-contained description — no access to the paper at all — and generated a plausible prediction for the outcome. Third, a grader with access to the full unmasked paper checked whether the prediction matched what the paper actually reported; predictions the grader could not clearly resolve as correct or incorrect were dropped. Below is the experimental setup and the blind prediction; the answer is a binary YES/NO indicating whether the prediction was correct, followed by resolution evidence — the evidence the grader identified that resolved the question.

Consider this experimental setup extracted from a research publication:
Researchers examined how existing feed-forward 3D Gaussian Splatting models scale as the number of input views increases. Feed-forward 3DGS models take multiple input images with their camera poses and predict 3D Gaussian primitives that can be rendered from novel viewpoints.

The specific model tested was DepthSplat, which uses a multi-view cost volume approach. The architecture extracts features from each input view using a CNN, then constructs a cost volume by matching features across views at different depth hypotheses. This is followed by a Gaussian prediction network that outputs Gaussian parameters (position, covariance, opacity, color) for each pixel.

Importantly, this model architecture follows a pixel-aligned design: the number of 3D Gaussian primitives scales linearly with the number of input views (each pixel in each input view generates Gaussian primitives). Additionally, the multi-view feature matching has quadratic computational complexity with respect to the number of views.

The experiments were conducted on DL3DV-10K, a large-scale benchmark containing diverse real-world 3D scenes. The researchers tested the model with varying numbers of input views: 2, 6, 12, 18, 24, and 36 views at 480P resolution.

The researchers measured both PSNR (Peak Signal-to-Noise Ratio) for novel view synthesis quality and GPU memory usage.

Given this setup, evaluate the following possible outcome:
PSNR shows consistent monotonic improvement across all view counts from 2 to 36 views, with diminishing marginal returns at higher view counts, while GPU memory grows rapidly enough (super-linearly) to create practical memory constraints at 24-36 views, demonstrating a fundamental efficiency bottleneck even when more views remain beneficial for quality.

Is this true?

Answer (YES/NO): NO